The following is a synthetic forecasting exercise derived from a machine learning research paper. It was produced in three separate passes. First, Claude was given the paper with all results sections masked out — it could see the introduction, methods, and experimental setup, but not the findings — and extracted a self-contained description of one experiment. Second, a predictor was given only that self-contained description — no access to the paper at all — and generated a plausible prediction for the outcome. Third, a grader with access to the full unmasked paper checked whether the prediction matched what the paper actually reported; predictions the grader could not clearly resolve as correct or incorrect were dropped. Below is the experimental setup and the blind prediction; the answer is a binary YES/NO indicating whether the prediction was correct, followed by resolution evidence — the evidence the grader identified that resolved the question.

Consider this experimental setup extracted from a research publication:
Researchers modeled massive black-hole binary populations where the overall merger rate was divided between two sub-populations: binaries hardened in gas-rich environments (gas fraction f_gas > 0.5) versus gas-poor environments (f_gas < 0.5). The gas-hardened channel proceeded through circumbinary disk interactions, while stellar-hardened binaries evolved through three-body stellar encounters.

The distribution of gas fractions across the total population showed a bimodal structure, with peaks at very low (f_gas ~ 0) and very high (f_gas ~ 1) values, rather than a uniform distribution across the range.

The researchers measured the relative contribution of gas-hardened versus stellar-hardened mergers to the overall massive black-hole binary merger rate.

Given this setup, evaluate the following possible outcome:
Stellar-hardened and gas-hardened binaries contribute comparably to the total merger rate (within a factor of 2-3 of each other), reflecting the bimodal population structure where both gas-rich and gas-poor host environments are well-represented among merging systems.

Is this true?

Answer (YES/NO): NO